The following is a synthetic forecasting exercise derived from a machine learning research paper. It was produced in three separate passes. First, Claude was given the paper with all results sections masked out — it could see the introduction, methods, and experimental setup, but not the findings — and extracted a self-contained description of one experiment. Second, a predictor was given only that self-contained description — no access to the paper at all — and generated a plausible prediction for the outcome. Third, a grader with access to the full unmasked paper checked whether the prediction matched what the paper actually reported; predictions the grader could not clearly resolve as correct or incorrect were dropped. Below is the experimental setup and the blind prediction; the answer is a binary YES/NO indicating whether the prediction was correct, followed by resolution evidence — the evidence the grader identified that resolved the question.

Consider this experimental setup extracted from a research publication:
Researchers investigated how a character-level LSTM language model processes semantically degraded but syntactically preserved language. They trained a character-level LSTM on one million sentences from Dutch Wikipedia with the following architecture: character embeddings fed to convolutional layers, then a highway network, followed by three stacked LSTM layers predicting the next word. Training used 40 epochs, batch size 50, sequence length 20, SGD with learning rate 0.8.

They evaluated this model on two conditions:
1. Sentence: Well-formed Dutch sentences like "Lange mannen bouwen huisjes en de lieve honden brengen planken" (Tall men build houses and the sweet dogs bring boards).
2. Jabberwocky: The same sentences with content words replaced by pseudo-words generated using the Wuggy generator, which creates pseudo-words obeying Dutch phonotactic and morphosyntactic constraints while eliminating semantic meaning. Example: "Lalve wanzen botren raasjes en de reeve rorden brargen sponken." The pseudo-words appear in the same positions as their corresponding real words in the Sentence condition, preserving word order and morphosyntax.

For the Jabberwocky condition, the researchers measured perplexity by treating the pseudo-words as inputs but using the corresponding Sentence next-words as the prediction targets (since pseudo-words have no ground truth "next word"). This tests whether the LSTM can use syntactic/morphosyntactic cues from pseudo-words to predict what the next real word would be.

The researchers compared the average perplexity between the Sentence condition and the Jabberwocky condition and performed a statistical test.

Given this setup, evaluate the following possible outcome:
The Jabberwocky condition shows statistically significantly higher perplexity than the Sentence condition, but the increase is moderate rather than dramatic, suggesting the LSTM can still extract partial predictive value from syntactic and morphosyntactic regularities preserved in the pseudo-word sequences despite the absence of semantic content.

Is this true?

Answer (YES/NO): NO